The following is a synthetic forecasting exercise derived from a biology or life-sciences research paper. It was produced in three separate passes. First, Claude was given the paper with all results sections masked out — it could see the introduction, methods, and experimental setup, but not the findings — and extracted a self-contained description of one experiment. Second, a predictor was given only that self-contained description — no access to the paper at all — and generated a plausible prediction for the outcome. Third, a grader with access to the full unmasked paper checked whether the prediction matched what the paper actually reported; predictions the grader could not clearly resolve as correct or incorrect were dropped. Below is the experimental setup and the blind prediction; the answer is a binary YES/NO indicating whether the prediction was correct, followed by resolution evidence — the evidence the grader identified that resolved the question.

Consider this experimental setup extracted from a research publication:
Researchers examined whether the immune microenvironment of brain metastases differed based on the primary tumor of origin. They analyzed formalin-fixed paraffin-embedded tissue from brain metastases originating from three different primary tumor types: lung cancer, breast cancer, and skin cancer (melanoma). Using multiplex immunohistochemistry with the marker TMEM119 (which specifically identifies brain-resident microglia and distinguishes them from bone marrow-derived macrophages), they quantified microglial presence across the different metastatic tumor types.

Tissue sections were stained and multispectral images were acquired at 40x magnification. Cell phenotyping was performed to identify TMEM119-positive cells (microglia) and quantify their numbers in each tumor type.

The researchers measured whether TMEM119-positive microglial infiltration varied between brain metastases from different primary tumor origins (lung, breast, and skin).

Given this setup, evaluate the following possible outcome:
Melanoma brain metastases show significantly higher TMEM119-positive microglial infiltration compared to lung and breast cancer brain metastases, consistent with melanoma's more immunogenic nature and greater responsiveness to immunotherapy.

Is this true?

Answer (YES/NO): NO